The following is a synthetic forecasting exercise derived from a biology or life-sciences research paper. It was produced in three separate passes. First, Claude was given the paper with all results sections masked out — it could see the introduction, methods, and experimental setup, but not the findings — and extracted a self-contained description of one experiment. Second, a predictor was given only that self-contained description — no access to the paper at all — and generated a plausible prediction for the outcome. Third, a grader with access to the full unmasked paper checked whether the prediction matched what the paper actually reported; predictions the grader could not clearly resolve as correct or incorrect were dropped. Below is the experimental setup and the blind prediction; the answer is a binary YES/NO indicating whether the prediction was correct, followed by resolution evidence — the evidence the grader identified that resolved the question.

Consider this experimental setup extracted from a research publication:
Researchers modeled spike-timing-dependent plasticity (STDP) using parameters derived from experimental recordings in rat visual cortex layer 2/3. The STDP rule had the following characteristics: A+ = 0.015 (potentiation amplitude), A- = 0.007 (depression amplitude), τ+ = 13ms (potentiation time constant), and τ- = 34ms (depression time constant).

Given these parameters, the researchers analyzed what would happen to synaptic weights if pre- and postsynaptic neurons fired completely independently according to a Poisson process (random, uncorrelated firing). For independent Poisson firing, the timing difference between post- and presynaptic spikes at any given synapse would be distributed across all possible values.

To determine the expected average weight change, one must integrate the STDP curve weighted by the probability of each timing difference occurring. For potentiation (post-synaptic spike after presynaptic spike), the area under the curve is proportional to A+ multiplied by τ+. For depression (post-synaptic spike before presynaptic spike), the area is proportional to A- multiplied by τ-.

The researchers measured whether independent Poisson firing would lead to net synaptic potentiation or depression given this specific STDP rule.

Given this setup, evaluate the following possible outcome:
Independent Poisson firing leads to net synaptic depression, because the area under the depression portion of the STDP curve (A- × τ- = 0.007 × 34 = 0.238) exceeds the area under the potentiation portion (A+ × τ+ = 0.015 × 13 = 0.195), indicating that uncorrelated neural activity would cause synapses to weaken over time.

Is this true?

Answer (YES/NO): YES